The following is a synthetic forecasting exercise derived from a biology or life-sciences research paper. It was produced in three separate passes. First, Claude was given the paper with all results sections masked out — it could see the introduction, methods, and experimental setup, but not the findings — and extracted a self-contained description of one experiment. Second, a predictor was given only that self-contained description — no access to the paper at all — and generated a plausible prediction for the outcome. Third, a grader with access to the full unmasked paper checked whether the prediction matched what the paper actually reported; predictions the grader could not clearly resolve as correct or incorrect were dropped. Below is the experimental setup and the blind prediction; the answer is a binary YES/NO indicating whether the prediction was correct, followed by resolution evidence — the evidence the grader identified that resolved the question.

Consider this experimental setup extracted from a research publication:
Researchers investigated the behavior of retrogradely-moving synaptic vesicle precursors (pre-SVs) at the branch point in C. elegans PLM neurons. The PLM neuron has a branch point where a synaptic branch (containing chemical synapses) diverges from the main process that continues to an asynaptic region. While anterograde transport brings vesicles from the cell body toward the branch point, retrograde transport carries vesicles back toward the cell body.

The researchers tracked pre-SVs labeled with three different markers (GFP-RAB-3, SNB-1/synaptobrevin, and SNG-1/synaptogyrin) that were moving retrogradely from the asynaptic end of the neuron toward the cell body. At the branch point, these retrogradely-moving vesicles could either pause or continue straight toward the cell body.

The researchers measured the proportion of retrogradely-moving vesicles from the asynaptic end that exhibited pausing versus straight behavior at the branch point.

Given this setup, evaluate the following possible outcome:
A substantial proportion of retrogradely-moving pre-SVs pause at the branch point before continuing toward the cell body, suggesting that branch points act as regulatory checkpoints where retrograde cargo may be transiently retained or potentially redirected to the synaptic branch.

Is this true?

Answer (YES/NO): NO